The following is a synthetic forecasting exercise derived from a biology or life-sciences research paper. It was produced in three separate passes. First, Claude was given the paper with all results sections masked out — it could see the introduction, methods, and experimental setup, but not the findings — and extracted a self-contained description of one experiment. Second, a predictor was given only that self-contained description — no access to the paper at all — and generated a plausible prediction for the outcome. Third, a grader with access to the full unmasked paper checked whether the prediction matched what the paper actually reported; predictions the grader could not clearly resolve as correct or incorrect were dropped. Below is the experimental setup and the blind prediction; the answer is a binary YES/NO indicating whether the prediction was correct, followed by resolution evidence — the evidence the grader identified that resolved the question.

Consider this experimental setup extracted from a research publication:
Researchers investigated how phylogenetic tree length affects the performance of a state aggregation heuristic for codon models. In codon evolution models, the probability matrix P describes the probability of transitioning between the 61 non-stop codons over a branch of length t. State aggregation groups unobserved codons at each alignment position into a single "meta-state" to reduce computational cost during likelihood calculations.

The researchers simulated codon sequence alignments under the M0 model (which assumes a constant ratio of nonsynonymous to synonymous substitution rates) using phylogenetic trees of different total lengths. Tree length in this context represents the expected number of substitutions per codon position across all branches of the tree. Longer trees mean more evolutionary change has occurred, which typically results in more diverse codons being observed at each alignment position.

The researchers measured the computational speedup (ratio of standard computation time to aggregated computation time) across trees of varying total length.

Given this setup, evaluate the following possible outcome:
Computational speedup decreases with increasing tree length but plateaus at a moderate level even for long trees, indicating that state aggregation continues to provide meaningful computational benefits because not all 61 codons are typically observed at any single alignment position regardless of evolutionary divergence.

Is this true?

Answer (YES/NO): NO